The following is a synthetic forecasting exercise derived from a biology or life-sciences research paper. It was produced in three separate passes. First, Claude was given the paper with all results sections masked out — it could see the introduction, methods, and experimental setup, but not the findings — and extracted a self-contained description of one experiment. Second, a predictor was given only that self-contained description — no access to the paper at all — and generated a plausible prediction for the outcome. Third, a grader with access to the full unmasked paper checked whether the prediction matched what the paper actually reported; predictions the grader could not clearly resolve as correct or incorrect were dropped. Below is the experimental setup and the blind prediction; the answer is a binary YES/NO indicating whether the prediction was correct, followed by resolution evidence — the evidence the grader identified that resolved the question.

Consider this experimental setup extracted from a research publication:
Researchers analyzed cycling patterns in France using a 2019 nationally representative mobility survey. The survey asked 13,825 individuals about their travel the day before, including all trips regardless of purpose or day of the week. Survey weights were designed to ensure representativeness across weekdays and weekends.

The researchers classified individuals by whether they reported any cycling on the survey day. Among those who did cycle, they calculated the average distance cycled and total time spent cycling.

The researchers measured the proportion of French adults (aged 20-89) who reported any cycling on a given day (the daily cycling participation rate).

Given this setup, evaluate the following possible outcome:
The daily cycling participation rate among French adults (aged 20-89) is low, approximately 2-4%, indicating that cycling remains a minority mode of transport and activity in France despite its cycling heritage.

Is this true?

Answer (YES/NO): YES